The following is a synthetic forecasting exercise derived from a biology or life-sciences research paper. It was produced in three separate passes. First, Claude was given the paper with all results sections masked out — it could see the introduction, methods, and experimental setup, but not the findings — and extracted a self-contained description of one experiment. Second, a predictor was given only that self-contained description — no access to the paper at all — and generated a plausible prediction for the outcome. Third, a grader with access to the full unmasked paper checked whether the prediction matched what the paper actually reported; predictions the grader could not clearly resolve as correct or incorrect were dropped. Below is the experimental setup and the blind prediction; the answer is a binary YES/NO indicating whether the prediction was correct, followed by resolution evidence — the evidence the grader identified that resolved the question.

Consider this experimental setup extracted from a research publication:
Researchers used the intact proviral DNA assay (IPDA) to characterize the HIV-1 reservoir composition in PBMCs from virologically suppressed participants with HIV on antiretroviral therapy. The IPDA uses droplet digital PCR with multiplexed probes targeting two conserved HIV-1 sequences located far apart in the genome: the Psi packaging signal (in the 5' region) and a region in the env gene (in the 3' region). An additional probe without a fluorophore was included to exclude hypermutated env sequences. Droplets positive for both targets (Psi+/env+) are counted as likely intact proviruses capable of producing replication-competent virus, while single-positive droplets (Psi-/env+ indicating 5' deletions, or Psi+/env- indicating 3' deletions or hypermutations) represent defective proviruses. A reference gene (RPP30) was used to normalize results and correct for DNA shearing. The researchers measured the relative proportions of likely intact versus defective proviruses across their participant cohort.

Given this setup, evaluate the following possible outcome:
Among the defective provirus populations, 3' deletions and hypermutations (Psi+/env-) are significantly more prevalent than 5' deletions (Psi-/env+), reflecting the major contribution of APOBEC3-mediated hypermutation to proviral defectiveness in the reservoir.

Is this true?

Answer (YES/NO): NO